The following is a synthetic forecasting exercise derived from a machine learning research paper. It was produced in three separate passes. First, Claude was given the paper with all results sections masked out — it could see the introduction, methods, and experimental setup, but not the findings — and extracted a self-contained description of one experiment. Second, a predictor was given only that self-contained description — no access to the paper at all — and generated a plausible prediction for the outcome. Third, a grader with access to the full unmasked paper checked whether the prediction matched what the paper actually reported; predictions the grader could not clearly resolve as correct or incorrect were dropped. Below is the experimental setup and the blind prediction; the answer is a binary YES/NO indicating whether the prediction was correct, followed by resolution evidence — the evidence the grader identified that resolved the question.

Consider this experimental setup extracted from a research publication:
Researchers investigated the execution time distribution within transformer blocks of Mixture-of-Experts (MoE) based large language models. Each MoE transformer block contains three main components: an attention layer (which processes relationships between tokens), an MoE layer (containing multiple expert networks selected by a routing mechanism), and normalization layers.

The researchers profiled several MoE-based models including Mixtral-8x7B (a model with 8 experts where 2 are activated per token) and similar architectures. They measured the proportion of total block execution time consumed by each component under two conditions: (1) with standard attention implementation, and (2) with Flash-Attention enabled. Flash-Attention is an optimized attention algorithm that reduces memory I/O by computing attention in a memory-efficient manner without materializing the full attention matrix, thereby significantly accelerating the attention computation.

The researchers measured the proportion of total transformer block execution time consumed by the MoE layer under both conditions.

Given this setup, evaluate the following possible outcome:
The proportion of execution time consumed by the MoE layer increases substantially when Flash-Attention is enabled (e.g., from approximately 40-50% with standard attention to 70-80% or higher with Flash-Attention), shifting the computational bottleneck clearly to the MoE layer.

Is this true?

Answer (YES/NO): NO